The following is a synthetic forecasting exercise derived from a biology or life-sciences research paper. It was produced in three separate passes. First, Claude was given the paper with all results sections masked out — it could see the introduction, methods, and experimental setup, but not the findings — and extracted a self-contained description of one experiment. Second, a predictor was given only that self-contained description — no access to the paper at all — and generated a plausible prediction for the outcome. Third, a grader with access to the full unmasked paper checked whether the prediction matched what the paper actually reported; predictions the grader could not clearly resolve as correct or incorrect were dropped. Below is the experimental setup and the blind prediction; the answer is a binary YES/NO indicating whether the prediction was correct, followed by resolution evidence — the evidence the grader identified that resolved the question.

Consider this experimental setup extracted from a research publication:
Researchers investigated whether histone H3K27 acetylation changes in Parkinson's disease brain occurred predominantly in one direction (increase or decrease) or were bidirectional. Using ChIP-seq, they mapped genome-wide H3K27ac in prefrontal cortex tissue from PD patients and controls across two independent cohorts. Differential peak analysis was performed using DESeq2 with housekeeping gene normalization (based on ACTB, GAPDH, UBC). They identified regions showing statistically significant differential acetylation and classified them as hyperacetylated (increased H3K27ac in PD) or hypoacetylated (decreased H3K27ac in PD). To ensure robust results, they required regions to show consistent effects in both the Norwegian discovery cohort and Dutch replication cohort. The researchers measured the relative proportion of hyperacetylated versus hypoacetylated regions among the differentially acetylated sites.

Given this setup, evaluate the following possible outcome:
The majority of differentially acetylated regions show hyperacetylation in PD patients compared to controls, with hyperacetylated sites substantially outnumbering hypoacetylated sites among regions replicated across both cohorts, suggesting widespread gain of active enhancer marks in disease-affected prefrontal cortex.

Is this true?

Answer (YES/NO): YES